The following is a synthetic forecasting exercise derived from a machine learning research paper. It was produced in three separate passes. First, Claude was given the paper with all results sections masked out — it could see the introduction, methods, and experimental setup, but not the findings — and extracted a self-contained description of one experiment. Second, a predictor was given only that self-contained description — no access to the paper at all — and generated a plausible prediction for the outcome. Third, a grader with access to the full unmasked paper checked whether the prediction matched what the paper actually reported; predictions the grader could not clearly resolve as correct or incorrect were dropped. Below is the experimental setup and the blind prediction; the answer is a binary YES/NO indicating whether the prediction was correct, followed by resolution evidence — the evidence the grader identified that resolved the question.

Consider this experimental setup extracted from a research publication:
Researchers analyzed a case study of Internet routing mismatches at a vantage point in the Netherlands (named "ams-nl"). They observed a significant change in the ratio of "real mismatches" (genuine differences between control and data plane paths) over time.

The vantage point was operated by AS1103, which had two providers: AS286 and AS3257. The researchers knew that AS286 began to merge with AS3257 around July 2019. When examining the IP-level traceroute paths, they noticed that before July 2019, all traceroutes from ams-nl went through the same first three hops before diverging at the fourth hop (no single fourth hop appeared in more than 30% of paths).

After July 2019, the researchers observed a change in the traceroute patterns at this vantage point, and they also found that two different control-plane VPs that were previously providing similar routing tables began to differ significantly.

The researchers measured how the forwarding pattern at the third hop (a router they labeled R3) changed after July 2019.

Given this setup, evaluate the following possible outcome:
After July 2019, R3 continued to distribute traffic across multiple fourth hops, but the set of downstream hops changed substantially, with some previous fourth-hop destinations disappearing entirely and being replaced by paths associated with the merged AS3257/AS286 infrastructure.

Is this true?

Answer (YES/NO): NO